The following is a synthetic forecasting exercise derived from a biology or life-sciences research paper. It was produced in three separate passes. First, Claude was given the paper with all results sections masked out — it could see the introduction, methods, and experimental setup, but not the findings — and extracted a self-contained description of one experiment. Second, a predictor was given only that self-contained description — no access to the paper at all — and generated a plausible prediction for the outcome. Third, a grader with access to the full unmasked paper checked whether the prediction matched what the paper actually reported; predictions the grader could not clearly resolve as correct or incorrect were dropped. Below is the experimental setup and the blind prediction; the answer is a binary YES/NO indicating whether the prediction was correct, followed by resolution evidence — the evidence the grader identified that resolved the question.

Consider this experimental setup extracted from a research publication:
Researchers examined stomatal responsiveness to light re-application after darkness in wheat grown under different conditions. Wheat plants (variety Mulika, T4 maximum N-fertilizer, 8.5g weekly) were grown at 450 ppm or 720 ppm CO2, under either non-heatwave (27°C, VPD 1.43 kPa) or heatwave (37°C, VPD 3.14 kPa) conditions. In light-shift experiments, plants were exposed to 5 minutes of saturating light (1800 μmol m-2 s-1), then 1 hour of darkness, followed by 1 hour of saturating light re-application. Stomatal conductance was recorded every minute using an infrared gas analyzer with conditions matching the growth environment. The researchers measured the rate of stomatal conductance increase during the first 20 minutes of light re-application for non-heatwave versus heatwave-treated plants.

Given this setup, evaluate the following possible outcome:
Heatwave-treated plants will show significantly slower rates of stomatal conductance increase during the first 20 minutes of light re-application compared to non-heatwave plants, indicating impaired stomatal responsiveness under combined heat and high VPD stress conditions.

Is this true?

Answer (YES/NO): YES